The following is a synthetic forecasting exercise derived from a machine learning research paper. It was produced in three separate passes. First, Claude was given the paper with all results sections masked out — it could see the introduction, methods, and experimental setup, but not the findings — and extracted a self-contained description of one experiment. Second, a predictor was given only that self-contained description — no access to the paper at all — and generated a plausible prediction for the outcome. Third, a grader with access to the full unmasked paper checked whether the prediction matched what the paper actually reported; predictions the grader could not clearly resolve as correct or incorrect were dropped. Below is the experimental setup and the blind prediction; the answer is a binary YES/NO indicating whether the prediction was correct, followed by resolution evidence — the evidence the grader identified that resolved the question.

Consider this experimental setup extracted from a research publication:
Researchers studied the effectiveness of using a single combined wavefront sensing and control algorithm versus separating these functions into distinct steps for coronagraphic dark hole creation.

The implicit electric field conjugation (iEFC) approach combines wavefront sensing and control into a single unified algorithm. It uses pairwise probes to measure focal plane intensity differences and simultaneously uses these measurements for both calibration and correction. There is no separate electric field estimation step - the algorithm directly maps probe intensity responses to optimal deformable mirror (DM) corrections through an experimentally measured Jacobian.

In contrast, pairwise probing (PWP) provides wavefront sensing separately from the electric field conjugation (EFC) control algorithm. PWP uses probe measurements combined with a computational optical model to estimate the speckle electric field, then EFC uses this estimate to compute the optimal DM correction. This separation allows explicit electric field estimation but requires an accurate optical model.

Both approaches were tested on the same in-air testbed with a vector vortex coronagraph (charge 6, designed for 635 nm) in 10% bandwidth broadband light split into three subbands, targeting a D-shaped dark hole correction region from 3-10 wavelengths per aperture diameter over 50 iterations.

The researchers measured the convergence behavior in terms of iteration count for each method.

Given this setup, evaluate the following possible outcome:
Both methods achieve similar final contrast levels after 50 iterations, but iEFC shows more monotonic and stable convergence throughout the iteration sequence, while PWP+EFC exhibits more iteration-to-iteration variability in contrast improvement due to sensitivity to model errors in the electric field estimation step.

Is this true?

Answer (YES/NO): NO